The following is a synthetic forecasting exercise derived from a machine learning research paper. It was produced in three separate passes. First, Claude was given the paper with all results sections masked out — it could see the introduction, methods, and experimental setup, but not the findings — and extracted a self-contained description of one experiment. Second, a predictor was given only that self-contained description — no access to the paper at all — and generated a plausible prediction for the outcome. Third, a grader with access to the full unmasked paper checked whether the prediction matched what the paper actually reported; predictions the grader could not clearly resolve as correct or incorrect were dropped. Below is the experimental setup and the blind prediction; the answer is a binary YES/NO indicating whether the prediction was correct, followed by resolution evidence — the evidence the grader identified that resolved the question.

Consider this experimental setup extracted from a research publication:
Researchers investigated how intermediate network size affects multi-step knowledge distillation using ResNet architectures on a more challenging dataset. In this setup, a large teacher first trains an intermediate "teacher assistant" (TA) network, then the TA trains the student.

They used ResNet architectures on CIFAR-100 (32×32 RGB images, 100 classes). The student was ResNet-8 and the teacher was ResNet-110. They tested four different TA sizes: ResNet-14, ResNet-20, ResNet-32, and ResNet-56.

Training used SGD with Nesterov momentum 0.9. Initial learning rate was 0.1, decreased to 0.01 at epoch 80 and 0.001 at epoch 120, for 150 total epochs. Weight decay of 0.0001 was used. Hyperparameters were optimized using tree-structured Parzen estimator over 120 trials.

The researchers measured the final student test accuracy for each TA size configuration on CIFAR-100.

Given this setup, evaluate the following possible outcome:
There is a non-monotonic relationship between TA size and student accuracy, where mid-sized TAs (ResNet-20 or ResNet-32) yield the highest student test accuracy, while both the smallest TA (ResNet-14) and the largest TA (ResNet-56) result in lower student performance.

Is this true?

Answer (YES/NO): YES